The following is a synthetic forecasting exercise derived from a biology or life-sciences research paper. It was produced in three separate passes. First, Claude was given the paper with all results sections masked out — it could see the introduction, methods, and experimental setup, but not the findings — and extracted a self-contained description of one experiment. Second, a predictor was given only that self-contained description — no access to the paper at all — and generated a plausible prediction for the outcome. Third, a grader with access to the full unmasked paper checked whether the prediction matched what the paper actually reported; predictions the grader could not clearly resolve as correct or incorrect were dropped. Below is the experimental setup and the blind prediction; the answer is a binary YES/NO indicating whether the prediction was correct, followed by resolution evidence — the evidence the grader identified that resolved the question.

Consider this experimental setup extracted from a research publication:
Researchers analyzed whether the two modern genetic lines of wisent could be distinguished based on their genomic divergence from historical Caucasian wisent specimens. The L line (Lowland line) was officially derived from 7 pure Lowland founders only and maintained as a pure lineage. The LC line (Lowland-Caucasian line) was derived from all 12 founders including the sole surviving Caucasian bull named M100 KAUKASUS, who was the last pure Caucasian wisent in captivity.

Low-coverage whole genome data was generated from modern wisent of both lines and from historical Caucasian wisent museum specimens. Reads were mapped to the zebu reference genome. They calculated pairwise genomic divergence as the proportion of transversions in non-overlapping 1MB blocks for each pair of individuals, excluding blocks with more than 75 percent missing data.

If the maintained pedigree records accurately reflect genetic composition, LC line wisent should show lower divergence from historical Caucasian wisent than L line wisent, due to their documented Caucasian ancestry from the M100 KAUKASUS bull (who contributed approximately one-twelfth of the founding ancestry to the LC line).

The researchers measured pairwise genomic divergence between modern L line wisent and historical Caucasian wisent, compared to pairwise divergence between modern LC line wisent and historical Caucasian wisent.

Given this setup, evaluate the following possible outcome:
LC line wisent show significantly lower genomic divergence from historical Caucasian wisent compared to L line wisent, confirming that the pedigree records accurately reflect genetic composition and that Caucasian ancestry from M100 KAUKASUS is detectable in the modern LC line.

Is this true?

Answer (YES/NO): YES